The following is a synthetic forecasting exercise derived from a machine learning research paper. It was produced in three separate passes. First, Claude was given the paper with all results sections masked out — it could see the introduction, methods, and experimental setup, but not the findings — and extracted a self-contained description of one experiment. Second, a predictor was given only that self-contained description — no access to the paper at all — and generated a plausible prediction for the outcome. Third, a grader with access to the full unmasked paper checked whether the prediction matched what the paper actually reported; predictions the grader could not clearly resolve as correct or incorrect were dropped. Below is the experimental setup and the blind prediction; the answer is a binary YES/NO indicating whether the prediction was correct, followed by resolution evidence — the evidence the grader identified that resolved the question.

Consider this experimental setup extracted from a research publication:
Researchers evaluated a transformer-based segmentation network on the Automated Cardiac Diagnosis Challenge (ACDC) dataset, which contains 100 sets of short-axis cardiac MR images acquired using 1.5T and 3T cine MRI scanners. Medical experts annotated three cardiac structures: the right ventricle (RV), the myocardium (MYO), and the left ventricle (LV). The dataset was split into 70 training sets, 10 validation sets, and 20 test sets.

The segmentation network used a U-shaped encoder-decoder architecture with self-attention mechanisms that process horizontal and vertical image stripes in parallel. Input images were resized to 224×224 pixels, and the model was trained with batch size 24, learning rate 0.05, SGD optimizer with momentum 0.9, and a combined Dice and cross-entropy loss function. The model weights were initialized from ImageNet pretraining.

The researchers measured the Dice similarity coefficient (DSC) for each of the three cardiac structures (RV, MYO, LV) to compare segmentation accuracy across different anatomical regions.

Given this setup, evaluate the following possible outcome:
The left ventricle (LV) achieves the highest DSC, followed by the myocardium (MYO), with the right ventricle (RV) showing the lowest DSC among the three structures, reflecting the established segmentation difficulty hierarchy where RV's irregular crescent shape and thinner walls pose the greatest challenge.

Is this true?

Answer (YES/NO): NO